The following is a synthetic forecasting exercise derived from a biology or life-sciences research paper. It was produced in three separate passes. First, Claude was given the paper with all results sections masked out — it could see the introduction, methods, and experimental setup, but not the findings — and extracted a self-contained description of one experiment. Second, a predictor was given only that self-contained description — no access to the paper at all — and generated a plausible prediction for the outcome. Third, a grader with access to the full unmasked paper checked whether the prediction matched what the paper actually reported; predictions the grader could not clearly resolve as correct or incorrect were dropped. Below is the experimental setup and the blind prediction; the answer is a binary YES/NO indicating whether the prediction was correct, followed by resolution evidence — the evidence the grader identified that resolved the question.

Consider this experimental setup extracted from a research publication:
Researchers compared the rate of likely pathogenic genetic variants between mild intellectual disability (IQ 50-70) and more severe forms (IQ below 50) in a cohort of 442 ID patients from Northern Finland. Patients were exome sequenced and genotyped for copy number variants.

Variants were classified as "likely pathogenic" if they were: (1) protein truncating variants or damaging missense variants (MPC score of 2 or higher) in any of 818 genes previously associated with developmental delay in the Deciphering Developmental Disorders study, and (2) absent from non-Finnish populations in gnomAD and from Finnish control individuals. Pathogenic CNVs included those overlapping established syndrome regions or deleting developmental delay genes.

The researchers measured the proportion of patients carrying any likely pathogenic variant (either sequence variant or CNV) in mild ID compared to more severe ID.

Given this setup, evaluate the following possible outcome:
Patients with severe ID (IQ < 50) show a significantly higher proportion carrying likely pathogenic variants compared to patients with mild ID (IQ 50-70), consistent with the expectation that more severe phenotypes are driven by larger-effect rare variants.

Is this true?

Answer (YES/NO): YES